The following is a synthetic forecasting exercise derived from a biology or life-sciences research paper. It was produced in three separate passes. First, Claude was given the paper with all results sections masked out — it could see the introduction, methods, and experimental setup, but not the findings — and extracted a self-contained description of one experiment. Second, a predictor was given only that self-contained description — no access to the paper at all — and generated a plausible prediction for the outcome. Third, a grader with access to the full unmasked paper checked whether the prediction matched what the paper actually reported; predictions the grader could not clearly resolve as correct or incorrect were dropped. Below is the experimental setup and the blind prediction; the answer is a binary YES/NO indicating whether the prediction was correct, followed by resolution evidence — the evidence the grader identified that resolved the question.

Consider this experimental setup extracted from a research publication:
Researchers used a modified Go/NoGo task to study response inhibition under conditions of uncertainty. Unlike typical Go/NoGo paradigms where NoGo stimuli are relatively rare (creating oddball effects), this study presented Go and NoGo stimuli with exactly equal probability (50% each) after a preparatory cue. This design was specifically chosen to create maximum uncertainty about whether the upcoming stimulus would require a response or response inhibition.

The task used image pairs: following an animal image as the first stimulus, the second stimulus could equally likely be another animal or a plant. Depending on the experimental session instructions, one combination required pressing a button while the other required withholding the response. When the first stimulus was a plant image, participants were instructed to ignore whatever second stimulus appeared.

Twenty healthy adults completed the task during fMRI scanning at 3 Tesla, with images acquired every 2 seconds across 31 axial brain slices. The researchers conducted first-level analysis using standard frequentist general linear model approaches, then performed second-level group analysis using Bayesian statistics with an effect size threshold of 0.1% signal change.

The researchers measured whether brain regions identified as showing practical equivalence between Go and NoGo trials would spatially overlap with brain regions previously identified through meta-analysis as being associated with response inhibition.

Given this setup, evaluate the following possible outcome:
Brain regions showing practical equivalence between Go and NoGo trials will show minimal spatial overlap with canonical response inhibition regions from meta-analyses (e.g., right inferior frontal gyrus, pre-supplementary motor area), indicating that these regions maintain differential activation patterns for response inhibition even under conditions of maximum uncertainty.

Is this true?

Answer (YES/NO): NO